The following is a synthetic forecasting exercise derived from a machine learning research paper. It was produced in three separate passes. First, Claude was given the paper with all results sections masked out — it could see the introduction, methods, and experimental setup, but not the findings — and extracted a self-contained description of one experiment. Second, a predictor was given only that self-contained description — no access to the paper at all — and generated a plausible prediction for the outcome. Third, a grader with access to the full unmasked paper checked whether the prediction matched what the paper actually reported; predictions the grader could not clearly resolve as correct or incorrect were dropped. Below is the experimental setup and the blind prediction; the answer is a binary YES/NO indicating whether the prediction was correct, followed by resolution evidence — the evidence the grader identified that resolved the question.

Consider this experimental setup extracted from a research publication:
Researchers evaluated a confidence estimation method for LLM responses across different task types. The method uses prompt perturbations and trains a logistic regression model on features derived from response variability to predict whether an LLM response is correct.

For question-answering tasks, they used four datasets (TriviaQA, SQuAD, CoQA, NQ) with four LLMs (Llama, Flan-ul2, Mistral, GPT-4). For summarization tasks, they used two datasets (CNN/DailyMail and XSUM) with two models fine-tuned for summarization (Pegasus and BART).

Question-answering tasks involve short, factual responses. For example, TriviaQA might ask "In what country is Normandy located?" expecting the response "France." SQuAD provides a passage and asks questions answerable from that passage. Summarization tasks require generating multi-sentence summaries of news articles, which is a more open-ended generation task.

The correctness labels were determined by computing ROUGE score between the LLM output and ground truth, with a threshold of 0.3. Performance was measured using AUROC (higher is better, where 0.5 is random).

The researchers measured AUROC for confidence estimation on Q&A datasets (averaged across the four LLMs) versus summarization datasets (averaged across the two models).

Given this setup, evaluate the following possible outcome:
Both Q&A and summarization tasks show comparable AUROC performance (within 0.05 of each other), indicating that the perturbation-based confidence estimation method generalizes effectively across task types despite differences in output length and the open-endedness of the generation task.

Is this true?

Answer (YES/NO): NO